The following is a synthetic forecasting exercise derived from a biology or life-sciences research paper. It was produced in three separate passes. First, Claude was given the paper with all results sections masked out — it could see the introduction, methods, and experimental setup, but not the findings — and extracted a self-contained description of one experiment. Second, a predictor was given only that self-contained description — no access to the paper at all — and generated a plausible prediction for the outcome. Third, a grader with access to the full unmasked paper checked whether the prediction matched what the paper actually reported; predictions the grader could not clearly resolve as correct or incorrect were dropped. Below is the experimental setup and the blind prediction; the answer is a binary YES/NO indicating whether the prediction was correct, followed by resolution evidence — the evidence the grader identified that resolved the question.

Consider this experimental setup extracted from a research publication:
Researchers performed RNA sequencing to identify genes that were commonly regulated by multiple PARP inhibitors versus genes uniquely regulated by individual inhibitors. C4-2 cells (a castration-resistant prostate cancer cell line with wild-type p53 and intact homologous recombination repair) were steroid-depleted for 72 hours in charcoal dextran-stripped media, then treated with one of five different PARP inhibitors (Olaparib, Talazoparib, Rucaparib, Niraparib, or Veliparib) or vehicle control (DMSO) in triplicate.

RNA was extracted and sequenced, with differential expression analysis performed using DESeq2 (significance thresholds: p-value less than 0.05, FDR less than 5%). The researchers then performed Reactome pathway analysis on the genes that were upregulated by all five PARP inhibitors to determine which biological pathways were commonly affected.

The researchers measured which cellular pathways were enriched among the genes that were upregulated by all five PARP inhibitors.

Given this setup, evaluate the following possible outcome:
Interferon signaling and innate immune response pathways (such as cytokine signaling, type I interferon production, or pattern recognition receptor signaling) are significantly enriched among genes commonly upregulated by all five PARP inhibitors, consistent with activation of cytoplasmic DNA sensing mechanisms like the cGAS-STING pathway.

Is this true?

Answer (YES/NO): NO